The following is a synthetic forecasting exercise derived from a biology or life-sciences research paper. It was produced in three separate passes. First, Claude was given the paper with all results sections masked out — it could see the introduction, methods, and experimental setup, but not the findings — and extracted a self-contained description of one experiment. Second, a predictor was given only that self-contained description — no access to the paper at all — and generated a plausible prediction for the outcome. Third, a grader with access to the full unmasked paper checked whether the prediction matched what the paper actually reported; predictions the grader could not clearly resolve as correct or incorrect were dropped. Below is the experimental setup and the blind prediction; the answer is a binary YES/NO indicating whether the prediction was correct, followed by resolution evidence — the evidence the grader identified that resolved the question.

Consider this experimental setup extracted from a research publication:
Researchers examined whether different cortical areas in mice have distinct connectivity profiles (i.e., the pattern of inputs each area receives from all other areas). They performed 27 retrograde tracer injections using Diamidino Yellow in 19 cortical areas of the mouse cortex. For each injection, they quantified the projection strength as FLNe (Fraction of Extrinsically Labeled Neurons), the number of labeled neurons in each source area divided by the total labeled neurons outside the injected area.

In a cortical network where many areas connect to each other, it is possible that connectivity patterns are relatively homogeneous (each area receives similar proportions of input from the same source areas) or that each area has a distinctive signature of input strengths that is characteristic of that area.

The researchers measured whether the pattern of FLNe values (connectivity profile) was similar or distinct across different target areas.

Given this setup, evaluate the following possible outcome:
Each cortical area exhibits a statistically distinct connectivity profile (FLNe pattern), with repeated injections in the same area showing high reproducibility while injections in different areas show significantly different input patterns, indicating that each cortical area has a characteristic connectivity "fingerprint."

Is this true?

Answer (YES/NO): YES